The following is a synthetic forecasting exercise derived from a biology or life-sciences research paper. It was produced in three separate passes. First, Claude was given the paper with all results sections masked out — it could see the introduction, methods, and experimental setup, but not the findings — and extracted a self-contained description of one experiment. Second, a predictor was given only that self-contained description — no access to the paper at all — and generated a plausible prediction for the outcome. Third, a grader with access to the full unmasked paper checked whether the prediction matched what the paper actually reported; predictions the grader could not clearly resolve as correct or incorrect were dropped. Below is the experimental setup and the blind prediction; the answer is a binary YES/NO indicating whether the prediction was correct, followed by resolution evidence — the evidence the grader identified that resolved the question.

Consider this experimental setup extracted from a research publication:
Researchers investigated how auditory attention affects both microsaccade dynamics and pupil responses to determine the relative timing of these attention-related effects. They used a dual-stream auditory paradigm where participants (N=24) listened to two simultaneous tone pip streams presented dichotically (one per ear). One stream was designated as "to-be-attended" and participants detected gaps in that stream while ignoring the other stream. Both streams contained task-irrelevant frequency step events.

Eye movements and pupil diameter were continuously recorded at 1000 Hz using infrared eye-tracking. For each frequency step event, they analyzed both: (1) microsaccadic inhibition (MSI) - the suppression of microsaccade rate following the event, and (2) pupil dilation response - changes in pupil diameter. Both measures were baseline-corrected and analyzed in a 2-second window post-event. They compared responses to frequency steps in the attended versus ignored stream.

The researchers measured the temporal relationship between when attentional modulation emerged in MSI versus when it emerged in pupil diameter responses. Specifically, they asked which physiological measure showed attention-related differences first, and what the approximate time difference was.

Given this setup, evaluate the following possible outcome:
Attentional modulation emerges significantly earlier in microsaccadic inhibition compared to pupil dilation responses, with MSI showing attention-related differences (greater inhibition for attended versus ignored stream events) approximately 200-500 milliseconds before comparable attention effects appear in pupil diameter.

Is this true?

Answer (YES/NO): YES